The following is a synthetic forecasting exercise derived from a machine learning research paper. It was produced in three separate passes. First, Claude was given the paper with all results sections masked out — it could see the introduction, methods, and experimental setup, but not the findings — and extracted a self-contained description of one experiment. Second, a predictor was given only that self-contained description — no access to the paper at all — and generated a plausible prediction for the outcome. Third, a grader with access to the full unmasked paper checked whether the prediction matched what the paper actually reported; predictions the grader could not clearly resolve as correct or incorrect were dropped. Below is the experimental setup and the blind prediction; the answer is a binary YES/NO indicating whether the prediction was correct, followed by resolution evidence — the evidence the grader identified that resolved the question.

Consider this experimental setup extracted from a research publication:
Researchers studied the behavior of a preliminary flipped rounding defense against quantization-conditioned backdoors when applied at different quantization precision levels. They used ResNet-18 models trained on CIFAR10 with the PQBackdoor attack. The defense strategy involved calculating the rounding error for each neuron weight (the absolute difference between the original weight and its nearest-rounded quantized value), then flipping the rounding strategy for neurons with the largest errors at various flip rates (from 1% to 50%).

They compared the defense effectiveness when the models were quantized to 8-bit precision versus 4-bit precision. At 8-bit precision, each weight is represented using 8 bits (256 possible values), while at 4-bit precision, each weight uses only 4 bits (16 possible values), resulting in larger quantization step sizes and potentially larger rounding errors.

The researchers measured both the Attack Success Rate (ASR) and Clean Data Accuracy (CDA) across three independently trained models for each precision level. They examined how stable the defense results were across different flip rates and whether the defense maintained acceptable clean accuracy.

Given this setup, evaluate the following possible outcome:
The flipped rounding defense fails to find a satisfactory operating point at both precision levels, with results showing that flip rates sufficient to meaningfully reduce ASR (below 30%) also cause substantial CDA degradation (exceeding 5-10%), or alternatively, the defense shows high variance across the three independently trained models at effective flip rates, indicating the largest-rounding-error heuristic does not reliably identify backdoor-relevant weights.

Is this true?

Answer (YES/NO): NO